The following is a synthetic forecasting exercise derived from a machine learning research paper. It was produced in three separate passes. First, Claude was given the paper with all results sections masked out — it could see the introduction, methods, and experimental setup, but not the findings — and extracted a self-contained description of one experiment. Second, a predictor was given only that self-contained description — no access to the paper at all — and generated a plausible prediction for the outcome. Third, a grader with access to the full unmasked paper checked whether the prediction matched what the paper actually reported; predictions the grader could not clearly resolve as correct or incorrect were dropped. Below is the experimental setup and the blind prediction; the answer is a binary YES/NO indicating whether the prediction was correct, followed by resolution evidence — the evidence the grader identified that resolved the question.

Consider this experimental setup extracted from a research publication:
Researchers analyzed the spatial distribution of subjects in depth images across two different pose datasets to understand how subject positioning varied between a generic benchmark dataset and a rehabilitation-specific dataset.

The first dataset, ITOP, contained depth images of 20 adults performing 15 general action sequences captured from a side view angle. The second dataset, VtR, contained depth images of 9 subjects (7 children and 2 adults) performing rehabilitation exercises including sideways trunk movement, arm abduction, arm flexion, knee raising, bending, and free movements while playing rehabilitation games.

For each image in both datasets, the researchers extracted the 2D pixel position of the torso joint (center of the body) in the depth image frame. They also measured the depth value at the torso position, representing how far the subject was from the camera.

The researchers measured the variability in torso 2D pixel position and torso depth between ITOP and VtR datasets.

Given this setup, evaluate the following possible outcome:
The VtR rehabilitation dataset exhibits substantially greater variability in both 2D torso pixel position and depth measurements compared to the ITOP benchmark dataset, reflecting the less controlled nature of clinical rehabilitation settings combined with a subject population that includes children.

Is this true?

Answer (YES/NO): YES